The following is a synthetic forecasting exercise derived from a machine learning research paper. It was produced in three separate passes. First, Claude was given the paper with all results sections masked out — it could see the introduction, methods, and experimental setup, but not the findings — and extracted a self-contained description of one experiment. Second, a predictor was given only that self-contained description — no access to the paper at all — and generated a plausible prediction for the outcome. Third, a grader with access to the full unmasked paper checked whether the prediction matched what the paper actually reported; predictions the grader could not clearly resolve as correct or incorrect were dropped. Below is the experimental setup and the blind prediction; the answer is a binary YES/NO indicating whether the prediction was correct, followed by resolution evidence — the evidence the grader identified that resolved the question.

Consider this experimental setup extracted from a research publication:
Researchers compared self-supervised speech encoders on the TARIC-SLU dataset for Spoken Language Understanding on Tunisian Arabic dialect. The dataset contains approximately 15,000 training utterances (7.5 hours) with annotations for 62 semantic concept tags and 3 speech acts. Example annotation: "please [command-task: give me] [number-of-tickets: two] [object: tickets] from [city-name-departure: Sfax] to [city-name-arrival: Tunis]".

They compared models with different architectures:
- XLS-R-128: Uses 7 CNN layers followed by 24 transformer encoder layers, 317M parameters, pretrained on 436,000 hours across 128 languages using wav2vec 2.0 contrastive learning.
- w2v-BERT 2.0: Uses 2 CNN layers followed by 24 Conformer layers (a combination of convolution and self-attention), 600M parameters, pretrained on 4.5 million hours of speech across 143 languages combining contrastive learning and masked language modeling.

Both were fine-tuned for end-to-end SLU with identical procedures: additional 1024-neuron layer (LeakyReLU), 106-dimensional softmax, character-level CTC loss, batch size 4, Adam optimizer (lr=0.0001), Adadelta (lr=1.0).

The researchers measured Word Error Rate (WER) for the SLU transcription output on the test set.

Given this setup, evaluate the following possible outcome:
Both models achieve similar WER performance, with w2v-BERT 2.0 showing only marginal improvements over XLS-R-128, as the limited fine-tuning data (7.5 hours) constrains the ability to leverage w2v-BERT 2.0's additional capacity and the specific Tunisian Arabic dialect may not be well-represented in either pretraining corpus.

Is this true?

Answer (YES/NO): NO